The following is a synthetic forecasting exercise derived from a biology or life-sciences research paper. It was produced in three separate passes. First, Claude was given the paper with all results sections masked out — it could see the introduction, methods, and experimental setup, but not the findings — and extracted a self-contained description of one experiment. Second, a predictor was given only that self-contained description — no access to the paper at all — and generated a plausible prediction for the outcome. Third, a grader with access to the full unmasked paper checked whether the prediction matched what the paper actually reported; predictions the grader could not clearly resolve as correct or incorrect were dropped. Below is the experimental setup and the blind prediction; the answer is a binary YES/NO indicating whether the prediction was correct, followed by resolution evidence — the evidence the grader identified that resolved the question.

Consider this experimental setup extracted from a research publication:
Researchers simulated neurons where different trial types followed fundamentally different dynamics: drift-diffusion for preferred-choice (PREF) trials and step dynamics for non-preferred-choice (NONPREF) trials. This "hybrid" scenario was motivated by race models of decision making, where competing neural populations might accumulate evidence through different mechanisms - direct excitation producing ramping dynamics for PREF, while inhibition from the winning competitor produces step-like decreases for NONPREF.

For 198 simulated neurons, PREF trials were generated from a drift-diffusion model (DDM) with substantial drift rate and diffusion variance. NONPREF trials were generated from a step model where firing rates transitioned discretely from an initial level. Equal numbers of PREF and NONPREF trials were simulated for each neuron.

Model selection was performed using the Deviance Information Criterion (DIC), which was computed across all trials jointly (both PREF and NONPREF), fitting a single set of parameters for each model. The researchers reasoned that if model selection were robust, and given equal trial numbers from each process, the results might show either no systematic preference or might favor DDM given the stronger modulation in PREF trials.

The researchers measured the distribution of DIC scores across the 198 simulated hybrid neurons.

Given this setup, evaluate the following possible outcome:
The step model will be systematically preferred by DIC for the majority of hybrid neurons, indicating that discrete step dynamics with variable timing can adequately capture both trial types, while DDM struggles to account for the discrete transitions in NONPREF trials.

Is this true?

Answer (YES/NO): YES